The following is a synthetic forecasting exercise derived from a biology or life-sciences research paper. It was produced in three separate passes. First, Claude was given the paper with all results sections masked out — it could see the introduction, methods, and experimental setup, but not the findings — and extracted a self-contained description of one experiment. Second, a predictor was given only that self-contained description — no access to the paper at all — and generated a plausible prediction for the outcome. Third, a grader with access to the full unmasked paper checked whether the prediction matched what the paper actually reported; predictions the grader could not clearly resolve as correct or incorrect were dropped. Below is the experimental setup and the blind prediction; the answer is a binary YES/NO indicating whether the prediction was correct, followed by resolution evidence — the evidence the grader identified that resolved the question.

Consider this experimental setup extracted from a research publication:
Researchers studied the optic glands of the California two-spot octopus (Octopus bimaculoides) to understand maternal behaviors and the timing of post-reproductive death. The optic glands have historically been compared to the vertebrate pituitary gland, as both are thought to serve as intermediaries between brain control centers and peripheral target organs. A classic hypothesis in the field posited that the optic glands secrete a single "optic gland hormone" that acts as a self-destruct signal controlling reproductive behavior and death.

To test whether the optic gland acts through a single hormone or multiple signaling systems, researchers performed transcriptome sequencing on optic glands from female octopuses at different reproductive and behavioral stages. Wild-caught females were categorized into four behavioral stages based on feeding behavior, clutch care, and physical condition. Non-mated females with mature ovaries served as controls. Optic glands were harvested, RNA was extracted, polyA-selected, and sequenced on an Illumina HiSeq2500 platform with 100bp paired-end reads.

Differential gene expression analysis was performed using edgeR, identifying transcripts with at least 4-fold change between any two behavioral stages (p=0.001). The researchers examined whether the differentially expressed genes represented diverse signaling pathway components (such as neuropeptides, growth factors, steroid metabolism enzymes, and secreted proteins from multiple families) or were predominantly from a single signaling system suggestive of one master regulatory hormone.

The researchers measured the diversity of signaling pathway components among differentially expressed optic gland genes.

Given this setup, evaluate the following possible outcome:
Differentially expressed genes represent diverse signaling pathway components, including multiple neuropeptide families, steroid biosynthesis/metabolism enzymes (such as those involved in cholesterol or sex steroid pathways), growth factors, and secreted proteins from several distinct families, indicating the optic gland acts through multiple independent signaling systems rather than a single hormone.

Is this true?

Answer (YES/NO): YES